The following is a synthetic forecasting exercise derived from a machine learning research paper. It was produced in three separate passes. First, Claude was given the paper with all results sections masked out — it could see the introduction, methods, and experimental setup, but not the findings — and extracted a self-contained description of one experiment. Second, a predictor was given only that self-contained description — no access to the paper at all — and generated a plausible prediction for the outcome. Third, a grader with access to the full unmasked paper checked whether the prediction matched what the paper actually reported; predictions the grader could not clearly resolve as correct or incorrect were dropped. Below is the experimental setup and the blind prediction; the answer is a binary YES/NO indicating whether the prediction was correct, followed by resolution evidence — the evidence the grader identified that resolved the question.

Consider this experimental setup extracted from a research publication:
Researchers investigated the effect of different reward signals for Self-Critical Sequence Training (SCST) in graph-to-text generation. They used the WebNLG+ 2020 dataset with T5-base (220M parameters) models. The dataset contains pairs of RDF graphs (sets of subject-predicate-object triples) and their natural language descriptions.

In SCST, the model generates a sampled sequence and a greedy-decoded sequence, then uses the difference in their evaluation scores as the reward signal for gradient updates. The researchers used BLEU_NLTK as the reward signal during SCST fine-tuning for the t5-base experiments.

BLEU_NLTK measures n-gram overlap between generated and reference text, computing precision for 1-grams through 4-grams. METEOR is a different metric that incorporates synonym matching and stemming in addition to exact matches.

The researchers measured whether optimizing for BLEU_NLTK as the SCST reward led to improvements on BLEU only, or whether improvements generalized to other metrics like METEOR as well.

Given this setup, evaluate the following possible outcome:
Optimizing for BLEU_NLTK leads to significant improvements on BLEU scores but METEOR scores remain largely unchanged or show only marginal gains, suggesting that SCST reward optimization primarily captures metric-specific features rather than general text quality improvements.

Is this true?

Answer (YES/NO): NO